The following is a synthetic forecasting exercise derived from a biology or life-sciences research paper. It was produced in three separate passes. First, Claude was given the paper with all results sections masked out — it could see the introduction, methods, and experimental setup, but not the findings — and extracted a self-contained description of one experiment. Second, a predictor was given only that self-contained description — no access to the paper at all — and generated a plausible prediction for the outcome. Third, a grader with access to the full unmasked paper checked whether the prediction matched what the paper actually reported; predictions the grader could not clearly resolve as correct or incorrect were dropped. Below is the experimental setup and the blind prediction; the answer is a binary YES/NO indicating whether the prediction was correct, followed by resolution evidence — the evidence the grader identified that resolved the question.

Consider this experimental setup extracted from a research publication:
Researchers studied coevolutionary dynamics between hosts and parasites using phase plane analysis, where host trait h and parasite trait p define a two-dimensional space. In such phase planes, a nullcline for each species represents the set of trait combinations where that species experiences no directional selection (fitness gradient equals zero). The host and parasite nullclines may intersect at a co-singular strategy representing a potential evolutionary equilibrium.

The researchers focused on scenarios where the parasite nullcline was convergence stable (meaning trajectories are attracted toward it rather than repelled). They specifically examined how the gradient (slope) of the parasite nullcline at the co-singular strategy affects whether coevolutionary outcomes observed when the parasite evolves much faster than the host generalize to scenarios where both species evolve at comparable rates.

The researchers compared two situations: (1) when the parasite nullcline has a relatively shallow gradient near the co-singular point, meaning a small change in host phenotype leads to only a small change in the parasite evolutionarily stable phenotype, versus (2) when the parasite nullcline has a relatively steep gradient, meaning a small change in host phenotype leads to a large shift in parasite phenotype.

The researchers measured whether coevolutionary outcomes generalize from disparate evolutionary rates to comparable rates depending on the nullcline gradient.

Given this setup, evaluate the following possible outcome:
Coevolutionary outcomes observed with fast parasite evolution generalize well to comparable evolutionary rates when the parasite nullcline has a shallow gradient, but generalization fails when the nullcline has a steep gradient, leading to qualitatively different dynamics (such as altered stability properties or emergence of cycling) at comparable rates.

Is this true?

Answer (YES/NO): YES